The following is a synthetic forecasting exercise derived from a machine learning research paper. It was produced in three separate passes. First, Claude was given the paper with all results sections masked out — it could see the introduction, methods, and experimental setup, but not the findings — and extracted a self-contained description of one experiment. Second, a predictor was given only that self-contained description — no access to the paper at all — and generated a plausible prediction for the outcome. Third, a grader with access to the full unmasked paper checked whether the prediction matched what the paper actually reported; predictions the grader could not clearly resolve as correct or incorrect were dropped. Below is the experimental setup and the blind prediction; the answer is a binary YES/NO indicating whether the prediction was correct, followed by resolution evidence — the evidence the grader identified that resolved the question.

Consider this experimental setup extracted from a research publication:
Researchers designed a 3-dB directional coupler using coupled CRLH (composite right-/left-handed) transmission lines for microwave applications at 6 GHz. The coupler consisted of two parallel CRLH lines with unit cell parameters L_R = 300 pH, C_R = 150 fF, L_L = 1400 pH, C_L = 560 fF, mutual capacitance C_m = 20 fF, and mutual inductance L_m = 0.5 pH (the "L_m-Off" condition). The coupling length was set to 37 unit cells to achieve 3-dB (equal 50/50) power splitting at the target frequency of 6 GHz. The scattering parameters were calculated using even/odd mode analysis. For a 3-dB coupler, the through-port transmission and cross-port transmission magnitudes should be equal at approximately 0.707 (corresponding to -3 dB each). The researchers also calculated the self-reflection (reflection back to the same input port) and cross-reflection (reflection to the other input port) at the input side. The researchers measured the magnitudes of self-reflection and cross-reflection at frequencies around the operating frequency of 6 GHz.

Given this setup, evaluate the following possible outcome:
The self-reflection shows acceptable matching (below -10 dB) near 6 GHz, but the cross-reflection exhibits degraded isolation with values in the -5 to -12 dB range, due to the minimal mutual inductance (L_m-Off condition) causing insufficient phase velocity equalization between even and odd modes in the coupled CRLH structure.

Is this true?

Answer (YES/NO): NO